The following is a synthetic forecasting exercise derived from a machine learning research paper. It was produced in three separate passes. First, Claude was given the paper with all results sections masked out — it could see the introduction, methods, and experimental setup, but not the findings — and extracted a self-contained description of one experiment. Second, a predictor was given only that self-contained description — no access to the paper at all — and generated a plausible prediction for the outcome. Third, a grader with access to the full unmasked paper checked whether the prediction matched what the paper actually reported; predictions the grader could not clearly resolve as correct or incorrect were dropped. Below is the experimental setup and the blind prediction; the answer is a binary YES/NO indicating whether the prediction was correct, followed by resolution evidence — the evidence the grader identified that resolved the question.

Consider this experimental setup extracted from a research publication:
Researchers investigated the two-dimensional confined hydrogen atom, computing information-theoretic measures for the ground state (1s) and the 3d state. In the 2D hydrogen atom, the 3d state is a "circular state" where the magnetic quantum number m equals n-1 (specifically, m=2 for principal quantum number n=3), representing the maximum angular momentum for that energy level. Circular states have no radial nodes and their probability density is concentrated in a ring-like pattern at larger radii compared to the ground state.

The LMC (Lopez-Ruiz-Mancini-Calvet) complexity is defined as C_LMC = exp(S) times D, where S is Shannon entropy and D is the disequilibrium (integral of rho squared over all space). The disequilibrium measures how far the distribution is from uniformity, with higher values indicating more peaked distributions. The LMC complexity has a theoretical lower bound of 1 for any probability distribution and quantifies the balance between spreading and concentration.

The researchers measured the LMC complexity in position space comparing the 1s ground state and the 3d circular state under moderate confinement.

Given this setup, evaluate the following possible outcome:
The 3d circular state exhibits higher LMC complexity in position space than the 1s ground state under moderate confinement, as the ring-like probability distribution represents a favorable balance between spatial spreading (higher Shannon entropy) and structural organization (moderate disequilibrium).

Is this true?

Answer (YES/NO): NO